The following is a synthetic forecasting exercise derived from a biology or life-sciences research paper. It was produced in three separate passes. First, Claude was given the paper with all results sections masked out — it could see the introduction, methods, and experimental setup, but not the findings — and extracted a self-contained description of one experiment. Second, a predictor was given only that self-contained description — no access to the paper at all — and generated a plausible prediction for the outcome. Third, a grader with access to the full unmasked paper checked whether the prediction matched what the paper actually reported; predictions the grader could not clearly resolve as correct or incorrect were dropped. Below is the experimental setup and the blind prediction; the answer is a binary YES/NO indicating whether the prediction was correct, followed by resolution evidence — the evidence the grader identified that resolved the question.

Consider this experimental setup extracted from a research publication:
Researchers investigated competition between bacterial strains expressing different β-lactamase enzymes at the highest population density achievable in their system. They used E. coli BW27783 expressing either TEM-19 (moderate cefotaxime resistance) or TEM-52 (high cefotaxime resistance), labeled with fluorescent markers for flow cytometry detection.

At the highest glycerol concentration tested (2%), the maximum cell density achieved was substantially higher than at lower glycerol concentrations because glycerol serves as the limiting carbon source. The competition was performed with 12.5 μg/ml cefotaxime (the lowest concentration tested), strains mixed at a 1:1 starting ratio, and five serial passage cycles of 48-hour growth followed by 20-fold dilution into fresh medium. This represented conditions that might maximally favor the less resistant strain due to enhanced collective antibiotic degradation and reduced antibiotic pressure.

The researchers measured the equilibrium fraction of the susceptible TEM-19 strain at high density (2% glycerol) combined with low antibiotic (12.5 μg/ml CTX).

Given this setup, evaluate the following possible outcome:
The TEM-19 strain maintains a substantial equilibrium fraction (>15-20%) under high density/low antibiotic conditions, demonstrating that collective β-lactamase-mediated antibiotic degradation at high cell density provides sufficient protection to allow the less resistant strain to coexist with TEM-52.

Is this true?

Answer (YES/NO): YES